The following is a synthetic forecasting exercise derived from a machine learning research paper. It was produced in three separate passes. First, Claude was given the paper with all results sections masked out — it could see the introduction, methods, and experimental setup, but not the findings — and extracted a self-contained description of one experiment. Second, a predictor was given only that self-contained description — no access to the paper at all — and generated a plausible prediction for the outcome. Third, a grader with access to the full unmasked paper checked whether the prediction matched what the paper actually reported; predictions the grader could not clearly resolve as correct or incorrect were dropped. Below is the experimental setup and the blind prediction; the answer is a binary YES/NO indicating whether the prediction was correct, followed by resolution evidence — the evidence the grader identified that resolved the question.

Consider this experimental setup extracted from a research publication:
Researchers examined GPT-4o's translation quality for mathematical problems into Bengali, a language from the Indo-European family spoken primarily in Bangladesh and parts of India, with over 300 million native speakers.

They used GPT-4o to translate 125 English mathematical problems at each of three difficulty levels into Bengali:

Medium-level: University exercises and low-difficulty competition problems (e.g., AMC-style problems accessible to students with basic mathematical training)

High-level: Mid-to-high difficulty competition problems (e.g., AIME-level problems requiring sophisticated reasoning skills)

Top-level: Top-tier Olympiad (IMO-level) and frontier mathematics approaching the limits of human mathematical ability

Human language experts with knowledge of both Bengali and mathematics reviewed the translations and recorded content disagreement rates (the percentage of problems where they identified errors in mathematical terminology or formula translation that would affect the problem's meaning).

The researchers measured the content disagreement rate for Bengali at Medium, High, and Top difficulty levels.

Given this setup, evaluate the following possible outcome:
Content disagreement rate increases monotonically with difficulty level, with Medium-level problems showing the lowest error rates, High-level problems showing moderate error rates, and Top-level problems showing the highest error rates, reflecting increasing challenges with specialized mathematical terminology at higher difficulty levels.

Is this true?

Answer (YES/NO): NO